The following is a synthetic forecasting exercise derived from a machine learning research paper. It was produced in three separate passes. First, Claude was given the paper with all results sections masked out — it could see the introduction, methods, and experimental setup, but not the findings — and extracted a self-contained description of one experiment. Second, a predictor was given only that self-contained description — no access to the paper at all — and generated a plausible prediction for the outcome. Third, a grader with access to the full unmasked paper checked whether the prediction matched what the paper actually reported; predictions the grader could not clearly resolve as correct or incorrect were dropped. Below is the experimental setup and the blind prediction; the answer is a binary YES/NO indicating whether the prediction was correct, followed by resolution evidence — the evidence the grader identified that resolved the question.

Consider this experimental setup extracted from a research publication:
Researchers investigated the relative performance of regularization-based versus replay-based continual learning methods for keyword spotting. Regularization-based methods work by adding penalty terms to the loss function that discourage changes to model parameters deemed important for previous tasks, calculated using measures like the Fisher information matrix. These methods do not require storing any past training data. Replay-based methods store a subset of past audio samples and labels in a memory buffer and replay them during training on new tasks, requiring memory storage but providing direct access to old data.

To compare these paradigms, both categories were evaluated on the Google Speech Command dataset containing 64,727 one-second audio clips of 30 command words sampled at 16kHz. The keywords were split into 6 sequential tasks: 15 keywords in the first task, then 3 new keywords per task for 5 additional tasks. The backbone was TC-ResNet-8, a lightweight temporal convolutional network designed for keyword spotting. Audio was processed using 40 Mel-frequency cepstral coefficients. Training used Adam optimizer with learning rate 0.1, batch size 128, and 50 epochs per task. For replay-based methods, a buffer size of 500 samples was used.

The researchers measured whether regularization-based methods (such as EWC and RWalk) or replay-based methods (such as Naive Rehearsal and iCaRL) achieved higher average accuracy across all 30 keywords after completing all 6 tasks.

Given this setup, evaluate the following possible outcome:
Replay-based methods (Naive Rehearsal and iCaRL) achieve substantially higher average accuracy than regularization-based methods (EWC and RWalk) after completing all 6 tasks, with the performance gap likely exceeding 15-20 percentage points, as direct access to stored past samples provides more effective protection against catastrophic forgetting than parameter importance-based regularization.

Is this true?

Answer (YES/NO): NO